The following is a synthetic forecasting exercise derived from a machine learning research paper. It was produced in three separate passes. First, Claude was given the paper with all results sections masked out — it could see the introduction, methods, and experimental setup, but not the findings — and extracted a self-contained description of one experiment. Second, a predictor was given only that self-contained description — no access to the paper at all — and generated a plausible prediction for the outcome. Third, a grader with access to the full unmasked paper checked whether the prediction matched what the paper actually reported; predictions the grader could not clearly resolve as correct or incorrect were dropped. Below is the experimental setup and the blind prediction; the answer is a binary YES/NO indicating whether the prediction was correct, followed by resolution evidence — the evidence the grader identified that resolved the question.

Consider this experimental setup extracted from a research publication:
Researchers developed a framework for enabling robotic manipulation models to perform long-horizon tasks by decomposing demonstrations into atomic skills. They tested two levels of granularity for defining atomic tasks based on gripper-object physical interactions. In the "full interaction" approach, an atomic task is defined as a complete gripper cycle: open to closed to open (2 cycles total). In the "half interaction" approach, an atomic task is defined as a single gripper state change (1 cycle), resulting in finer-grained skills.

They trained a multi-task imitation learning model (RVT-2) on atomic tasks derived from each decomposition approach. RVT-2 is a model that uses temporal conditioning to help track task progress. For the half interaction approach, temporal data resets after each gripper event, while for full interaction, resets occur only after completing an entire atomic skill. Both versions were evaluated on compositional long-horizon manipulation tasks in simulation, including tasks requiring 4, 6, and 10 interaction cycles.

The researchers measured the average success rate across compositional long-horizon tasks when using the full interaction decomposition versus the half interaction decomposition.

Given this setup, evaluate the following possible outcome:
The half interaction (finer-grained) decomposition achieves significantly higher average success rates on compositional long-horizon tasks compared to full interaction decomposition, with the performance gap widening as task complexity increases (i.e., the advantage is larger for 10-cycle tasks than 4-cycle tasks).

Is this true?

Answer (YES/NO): NO